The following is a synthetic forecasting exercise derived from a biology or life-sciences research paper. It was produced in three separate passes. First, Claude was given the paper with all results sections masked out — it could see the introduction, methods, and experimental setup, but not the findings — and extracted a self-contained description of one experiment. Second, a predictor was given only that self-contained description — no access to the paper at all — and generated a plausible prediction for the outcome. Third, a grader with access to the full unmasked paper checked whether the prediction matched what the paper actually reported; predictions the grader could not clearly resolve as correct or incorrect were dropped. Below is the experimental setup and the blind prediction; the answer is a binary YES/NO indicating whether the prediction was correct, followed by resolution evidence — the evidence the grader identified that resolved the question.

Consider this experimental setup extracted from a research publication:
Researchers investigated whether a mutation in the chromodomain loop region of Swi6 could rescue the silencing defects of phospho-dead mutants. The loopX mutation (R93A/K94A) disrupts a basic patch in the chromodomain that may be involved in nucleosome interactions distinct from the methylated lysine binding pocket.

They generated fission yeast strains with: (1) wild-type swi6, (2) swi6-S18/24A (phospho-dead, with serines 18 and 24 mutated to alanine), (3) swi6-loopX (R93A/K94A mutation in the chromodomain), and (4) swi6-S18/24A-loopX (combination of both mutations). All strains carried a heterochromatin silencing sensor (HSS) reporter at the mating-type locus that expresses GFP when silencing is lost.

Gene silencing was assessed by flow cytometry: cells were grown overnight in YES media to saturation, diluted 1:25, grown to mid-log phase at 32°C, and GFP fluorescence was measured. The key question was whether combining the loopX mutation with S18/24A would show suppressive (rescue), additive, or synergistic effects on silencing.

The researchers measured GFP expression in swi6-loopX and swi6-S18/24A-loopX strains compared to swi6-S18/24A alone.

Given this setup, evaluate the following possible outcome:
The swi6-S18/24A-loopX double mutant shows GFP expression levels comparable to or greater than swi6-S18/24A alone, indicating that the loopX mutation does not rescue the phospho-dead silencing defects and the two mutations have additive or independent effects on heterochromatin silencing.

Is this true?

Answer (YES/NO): NO